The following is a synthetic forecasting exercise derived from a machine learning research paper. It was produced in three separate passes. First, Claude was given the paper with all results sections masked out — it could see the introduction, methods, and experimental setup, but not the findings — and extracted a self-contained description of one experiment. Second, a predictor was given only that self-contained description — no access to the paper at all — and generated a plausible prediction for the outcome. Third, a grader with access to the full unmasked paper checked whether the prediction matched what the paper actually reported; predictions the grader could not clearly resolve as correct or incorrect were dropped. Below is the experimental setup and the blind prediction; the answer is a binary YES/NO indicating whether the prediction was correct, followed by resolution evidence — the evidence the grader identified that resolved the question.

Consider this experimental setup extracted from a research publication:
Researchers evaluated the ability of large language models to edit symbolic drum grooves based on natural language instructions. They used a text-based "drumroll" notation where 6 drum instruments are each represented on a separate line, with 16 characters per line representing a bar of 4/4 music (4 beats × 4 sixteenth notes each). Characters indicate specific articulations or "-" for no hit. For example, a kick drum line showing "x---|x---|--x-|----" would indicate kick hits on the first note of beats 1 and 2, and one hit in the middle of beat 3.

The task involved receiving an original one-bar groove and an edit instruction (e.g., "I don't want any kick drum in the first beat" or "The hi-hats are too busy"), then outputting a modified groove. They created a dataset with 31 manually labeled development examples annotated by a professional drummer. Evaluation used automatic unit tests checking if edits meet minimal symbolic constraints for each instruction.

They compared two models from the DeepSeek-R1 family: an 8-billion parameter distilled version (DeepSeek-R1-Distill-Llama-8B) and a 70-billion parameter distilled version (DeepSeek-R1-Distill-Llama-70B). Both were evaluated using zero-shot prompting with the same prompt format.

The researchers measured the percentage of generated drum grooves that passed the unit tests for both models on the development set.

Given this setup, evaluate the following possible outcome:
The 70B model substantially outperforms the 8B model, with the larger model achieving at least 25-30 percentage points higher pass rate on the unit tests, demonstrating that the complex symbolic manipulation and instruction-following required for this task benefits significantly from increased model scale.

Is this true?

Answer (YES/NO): NO